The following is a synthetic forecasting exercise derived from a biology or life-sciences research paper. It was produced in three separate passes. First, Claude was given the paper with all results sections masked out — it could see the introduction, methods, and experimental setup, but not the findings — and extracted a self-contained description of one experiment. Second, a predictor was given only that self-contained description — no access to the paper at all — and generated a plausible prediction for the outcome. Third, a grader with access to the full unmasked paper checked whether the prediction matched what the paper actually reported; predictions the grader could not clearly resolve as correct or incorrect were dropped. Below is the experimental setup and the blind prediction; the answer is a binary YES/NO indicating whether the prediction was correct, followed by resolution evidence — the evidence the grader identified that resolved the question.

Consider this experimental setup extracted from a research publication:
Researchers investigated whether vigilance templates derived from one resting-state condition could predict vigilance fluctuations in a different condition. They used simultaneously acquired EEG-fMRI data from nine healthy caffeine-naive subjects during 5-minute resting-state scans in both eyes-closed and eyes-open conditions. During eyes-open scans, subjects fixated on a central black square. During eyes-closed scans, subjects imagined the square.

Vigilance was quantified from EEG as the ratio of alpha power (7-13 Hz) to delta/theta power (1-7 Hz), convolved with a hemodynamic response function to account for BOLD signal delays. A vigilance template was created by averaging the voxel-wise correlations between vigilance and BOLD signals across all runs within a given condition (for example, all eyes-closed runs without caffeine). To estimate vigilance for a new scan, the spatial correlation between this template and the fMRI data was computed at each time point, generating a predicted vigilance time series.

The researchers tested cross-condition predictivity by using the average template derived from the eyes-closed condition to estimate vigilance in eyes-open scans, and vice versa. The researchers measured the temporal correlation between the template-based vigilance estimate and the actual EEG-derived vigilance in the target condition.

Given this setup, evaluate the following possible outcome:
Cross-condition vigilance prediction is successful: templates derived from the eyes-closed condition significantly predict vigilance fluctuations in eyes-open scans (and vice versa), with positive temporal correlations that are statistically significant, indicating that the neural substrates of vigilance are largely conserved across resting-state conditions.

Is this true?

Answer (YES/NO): YES